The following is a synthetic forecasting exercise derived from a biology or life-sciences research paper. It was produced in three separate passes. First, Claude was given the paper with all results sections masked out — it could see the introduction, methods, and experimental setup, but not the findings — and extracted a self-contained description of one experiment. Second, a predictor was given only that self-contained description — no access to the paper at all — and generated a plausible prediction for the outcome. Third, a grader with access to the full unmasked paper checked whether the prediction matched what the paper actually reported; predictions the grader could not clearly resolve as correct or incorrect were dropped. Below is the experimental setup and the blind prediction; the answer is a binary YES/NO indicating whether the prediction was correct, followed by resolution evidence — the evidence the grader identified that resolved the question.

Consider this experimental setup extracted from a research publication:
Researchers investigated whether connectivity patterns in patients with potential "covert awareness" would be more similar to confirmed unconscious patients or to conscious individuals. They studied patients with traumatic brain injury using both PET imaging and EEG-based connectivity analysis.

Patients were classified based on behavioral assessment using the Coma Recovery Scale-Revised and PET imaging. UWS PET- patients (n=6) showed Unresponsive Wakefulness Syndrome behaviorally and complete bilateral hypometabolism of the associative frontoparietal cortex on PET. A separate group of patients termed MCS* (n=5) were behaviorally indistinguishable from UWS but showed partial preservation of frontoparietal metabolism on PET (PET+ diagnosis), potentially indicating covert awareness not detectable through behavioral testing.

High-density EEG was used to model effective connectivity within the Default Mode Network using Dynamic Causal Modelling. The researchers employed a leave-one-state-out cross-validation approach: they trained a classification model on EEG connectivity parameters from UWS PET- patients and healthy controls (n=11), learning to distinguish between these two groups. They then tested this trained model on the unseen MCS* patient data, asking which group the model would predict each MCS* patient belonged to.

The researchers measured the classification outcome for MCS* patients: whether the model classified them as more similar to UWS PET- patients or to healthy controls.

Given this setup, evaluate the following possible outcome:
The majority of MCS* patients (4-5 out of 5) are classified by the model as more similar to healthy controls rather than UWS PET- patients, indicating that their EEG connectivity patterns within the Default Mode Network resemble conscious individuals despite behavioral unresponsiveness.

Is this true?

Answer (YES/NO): YES